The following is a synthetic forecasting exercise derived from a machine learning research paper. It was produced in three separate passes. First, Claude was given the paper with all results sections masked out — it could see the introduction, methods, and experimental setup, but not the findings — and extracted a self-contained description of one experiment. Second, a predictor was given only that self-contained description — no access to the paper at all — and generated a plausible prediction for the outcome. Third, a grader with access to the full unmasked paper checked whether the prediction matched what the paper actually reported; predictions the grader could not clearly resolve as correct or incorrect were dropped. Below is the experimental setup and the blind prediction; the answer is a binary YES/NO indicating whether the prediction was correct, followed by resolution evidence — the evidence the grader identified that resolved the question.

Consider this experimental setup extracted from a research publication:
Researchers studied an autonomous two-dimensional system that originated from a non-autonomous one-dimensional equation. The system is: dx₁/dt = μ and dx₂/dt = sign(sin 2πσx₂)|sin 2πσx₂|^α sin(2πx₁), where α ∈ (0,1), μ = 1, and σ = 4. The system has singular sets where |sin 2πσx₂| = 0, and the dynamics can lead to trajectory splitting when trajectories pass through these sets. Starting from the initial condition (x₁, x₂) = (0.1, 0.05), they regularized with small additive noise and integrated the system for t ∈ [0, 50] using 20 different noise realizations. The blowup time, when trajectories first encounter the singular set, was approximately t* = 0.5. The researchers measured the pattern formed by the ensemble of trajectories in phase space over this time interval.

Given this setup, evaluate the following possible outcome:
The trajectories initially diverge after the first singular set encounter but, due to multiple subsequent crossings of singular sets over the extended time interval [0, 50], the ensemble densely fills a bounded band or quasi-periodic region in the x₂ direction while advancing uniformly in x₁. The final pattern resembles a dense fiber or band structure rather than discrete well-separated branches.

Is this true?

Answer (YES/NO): NO